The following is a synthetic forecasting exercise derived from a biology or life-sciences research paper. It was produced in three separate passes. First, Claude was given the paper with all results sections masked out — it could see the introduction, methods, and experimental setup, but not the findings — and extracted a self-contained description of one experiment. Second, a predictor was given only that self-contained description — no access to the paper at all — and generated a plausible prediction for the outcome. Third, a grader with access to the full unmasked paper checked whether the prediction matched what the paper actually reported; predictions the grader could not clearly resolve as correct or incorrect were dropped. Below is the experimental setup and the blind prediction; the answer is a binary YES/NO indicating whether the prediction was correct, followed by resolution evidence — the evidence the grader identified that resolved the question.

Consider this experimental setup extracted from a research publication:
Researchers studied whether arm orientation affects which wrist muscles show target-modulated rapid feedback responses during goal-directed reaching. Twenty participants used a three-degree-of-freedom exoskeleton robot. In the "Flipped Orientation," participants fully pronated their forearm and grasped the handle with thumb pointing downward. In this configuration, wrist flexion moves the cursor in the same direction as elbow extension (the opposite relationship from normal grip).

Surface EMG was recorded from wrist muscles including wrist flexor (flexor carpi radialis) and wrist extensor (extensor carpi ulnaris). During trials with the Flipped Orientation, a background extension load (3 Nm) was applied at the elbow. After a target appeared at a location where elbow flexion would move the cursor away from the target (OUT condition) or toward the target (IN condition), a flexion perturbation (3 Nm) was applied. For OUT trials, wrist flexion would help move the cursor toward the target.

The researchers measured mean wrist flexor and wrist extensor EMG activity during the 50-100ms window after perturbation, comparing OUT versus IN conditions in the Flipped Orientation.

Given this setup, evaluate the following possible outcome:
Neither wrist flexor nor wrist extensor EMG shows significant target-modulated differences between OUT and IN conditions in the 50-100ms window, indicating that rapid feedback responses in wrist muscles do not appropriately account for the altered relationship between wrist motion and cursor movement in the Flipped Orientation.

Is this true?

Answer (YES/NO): NO